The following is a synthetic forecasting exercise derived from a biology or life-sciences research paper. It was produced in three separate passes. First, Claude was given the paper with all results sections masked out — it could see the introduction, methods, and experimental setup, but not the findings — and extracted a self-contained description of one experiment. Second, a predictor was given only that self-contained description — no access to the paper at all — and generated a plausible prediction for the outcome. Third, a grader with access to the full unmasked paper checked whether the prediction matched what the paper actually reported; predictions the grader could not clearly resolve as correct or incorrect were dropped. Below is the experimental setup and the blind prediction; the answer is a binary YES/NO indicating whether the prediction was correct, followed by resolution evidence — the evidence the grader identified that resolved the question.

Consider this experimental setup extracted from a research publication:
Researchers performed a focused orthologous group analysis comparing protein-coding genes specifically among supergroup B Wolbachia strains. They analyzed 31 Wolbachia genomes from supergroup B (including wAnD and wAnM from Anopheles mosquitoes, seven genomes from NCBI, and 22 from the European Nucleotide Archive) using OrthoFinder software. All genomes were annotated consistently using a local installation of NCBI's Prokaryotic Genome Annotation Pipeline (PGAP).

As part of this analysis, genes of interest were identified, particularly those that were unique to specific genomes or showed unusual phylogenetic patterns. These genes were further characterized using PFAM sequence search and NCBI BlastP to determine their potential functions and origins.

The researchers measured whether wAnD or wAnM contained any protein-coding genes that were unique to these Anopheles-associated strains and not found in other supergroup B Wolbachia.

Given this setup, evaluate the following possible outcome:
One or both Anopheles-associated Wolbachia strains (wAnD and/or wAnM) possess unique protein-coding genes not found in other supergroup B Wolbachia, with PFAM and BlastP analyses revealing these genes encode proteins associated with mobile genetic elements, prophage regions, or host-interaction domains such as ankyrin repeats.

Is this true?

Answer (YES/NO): NO